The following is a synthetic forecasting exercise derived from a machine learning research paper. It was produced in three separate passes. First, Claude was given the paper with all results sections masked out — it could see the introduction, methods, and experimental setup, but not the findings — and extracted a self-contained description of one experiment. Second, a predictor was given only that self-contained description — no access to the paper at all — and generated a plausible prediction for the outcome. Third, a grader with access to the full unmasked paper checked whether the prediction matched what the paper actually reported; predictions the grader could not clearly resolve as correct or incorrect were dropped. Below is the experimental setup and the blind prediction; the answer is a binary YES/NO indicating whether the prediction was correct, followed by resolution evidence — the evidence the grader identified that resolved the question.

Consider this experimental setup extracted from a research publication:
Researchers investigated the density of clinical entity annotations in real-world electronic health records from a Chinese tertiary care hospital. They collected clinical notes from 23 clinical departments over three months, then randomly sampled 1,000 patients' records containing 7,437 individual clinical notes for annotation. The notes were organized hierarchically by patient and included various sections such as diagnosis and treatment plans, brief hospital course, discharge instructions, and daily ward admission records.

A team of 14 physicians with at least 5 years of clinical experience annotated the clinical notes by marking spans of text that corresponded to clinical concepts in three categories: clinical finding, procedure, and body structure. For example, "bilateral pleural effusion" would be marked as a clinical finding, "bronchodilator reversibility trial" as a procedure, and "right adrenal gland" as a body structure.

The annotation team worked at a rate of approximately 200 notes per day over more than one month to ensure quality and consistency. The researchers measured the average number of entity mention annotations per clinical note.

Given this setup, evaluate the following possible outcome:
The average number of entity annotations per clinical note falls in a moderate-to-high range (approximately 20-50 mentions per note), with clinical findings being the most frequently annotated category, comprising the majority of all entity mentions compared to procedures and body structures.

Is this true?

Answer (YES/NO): NO